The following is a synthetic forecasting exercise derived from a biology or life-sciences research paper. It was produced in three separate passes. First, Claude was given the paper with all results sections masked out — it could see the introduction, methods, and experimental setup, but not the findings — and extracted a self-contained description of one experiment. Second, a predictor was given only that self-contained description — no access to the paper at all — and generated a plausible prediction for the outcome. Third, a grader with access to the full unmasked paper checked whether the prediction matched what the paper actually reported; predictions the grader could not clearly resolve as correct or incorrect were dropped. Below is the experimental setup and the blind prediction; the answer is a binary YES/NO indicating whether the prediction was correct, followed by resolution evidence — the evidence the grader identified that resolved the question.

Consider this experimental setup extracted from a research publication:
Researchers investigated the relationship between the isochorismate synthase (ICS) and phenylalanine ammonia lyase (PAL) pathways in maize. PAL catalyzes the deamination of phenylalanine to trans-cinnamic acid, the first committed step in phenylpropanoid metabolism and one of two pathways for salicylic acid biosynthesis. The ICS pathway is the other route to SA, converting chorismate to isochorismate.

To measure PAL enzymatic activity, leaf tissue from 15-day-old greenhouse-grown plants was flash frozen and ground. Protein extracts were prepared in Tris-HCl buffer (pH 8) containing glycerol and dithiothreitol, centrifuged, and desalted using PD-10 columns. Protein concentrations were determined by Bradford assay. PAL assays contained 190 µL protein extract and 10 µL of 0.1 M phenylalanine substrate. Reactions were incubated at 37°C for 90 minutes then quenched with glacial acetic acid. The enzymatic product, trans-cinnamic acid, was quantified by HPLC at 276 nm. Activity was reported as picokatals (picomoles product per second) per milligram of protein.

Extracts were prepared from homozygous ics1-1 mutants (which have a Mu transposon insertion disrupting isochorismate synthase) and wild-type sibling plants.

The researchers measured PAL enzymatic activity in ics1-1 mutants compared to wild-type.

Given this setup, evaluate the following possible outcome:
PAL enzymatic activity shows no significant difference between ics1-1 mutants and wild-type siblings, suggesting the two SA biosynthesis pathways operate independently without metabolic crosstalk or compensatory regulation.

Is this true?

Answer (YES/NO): NO